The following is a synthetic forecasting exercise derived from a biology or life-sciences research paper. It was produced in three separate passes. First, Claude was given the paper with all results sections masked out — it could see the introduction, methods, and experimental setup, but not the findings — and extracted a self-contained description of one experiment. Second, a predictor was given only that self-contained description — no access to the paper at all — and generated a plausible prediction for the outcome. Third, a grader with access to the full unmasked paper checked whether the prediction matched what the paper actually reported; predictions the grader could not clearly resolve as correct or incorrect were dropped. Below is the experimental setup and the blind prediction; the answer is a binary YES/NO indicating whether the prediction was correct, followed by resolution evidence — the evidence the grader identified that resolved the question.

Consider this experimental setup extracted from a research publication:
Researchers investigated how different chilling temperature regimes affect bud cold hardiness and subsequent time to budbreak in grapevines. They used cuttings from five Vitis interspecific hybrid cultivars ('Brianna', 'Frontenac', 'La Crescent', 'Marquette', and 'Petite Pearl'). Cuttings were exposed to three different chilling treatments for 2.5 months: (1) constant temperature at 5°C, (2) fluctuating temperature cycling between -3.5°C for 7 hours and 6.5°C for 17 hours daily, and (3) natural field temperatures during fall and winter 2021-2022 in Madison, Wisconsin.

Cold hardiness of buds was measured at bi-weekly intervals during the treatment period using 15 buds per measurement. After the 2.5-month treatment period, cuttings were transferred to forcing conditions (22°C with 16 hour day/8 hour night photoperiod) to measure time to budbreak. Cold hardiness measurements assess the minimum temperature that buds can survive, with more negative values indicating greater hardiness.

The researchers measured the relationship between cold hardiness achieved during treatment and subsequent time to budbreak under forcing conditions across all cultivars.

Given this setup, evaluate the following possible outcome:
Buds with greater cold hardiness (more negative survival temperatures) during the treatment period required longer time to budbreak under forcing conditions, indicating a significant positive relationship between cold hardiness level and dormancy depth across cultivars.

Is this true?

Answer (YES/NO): NO